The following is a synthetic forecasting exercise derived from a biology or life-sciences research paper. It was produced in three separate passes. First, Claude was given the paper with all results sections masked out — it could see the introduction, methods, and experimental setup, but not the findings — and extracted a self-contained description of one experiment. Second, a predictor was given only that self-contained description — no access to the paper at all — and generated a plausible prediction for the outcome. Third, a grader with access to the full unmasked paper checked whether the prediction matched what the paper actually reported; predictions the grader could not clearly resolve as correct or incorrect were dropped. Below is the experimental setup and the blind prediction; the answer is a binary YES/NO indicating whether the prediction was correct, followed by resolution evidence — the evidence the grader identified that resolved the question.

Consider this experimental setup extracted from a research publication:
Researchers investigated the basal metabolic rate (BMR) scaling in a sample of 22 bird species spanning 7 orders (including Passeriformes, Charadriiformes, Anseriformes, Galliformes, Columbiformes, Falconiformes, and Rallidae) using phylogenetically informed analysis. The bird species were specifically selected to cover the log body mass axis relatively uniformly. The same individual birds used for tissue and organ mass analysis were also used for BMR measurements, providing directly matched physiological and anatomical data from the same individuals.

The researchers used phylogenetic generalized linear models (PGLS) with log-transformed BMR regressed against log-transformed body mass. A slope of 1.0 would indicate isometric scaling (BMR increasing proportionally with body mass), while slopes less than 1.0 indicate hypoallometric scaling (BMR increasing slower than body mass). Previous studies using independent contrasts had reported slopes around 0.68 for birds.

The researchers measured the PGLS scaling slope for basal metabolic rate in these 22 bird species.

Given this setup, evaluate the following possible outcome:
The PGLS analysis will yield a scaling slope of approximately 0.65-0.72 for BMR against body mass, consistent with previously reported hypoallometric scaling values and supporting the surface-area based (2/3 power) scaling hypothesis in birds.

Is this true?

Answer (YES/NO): YES